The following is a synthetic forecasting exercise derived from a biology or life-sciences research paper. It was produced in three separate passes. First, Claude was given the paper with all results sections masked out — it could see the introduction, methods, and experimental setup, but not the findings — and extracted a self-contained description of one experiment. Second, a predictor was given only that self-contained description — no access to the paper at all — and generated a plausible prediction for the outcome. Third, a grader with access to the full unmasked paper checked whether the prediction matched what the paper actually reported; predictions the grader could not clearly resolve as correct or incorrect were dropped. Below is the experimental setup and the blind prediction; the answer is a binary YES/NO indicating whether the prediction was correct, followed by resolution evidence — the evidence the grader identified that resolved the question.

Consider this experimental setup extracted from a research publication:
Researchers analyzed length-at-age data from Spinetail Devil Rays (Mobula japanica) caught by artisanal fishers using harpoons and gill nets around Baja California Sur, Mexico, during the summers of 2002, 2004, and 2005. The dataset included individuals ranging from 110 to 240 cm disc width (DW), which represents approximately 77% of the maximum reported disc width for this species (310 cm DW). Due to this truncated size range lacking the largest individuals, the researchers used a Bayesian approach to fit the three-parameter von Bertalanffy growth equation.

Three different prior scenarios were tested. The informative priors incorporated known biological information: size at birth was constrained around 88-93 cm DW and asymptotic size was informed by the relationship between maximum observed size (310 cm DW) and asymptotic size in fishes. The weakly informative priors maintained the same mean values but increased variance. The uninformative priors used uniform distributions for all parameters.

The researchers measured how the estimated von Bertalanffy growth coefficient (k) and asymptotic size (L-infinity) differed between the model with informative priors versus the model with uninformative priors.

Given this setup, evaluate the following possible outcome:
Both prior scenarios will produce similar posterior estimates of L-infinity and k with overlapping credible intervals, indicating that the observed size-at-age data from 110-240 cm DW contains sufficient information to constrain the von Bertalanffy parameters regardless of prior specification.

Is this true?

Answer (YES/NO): NO